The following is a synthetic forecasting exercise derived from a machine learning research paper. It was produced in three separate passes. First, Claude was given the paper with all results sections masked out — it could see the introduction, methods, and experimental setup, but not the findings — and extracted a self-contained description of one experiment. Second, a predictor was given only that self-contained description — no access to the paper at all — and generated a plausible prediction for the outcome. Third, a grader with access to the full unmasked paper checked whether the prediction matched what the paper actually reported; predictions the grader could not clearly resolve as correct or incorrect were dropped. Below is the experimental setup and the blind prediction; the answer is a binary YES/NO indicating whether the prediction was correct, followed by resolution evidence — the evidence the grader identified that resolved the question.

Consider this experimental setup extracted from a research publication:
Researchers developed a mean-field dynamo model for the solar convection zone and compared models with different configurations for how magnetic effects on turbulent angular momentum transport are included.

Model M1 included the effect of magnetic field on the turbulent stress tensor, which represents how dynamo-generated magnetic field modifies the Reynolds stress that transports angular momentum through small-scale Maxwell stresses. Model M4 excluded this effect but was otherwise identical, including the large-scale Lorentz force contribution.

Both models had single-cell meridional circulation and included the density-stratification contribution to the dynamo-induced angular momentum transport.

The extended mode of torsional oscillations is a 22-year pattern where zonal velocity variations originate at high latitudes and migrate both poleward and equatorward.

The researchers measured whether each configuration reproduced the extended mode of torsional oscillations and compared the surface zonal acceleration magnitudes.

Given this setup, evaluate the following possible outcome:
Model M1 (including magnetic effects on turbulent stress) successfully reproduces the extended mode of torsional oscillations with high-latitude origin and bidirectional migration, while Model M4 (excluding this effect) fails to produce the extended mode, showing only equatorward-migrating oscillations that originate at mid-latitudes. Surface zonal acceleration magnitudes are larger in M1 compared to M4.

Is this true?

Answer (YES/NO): NO